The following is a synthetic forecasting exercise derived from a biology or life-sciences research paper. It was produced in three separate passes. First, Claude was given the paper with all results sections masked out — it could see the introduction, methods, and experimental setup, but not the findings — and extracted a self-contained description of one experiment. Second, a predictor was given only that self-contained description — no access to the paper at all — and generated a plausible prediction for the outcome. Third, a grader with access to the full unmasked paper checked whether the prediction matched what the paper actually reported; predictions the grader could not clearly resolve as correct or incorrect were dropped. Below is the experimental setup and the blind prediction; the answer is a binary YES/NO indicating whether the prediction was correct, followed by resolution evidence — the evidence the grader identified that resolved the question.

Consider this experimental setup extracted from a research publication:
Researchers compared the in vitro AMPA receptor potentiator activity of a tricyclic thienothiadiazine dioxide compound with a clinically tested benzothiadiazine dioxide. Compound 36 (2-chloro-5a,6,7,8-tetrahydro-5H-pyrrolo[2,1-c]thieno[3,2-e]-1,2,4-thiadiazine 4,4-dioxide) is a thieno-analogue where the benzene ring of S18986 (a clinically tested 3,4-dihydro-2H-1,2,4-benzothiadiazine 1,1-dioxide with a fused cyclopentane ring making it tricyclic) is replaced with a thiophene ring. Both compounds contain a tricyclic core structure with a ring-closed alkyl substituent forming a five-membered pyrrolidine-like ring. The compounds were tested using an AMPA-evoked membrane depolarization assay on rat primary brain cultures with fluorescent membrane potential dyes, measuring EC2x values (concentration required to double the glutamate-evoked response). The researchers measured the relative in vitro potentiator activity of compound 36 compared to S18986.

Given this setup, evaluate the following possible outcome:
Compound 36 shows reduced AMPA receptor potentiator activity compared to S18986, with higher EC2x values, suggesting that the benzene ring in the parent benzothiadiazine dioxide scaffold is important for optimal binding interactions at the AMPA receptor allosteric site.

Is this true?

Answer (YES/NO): NO